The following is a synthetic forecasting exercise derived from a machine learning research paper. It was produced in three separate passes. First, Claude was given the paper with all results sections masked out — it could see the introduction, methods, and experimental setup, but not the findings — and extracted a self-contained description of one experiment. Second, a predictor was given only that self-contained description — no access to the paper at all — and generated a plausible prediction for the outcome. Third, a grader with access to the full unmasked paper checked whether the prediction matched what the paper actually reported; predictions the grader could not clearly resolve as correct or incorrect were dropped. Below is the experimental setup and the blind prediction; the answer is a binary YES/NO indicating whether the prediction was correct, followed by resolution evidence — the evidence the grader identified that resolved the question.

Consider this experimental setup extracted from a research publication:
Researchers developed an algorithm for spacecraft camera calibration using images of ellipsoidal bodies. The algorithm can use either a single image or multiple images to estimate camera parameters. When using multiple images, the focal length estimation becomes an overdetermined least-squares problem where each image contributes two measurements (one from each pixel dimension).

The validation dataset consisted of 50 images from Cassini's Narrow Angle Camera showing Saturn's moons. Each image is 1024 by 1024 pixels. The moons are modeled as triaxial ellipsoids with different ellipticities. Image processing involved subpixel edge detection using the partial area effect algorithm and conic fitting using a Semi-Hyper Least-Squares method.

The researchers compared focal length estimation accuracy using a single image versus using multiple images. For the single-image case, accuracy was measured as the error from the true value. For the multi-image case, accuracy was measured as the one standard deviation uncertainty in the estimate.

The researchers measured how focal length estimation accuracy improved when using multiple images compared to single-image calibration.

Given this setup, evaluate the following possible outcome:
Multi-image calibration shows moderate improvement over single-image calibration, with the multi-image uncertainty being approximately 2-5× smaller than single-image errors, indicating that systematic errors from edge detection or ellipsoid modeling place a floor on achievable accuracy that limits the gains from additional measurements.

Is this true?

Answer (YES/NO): NO